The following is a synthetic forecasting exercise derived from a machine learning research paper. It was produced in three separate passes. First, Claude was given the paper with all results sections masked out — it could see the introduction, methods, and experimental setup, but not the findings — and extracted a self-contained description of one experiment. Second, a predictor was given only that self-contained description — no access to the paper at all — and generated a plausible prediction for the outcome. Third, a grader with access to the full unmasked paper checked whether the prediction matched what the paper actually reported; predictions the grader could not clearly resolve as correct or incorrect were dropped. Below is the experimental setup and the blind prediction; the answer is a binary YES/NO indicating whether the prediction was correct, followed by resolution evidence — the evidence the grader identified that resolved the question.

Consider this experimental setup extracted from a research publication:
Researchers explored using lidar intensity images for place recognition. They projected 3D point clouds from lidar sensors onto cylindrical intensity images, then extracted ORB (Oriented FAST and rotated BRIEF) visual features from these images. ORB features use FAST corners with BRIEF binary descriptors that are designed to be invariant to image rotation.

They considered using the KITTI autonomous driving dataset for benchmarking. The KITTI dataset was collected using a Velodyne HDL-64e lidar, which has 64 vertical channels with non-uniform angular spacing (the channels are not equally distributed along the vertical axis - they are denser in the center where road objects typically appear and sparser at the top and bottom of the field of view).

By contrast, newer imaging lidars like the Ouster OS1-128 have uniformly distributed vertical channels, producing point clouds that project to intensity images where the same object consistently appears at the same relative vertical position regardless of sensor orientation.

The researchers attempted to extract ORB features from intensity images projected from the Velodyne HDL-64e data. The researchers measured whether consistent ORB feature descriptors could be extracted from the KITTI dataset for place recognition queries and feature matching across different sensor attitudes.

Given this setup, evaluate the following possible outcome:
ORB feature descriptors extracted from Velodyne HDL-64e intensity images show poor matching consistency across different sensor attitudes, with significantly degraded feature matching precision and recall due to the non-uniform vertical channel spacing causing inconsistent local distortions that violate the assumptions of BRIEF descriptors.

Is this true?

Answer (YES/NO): YES